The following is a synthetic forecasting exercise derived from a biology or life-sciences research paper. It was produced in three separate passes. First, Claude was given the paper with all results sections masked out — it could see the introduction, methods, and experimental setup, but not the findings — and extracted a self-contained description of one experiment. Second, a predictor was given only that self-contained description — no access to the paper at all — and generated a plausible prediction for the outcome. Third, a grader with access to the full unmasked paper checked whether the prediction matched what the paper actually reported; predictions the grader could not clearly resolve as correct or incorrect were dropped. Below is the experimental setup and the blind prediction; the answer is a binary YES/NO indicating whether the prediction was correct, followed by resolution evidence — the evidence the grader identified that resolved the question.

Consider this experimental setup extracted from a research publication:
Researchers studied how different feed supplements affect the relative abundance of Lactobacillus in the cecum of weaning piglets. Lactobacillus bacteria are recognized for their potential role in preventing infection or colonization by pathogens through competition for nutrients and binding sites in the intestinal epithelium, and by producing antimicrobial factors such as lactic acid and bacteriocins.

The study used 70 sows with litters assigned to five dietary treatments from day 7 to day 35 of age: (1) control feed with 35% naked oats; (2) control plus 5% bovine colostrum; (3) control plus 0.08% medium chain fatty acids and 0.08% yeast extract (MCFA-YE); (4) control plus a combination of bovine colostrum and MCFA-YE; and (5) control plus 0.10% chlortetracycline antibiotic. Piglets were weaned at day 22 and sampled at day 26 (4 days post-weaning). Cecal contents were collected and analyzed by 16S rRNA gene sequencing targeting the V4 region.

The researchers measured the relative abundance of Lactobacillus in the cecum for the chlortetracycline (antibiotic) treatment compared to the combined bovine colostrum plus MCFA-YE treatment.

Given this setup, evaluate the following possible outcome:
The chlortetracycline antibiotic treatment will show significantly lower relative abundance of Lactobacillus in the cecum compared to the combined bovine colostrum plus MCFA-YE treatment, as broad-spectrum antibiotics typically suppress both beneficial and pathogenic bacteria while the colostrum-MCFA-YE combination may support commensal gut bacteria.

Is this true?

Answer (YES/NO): YES